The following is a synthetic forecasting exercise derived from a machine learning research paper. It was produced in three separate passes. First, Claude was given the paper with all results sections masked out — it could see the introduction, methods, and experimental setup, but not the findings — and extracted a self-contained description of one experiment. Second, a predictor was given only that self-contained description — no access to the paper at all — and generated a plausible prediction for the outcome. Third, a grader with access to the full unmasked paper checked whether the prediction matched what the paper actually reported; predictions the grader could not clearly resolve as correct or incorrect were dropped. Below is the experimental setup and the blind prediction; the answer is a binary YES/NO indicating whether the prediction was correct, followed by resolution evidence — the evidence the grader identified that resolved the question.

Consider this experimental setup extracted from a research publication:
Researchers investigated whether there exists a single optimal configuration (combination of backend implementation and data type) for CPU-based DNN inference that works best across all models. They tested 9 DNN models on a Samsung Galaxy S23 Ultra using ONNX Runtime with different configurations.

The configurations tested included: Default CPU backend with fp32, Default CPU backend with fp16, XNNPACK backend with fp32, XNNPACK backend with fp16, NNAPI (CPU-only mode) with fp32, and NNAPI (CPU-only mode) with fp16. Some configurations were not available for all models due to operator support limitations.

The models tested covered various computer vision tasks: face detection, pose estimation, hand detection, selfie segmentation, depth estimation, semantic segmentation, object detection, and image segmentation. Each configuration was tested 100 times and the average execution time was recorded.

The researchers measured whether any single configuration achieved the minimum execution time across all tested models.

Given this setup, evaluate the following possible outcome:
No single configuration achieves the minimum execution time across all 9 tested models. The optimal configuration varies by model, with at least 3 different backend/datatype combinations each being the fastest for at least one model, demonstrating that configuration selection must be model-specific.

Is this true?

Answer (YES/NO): YES